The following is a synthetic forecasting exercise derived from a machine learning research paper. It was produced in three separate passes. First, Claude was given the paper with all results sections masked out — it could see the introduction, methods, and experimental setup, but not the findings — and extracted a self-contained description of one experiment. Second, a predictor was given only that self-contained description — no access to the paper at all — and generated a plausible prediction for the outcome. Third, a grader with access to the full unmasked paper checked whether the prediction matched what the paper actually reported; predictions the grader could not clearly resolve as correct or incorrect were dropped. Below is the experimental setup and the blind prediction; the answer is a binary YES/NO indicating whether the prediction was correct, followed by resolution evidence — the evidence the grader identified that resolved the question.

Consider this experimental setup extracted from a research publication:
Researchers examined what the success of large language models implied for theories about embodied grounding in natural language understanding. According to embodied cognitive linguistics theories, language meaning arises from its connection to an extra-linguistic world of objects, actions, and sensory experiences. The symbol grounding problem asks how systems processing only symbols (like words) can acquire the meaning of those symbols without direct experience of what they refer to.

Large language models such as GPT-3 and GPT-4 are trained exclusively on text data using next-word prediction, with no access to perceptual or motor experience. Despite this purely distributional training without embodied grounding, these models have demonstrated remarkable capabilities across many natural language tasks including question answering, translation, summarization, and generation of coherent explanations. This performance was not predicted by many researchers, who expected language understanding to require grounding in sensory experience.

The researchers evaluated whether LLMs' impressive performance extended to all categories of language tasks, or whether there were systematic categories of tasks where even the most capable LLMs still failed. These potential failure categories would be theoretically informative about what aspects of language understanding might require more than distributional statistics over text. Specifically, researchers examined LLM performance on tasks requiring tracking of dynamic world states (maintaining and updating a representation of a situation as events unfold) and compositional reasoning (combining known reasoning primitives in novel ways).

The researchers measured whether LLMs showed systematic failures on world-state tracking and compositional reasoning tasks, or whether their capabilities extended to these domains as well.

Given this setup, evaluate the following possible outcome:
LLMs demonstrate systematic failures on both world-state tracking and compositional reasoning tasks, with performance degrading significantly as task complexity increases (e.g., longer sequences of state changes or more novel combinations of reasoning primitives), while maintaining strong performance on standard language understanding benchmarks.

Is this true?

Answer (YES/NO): YES